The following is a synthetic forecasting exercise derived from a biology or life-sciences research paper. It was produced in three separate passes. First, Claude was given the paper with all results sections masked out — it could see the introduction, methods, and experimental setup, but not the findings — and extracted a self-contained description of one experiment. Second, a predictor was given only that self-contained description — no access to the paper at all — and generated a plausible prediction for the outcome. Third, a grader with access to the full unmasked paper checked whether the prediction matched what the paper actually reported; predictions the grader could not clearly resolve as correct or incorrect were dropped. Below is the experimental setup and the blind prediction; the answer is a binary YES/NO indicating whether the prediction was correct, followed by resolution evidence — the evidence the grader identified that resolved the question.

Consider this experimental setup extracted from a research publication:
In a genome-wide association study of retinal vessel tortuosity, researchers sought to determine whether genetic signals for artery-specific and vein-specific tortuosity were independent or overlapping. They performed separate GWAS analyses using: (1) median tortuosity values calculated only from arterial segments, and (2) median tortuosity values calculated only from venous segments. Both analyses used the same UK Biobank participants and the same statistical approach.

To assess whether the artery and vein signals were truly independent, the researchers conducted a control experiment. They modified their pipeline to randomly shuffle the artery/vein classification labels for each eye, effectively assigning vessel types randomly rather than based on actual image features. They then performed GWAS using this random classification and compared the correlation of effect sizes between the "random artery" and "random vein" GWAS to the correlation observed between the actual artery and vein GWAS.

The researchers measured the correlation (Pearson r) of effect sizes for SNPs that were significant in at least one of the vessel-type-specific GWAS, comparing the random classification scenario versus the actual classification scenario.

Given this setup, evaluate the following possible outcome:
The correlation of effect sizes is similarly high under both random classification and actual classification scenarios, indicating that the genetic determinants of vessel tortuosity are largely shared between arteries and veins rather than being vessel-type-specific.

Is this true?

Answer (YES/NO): NO